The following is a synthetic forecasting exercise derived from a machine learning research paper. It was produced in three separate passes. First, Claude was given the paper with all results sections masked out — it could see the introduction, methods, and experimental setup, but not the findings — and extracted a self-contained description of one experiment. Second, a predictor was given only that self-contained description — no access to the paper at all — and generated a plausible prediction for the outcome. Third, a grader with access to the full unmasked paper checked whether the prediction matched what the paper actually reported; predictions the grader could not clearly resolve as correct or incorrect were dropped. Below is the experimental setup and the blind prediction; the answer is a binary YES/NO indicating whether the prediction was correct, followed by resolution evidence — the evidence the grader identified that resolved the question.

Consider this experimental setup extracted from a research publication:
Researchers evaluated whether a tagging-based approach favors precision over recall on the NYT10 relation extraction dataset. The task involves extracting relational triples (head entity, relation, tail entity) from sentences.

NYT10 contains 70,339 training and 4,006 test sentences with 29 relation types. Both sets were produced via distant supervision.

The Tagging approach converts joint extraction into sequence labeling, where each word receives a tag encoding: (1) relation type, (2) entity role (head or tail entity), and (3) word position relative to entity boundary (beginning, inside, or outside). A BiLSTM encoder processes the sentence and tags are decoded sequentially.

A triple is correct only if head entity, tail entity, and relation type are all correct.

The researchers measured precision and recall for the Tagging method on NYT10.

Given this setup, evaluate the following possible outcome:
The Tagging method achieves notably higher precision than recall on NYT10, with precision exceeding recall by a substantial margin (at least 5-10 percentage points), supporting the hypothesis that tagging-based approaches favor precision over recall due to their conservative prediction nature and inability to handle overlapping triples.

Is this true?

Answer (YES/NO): YES